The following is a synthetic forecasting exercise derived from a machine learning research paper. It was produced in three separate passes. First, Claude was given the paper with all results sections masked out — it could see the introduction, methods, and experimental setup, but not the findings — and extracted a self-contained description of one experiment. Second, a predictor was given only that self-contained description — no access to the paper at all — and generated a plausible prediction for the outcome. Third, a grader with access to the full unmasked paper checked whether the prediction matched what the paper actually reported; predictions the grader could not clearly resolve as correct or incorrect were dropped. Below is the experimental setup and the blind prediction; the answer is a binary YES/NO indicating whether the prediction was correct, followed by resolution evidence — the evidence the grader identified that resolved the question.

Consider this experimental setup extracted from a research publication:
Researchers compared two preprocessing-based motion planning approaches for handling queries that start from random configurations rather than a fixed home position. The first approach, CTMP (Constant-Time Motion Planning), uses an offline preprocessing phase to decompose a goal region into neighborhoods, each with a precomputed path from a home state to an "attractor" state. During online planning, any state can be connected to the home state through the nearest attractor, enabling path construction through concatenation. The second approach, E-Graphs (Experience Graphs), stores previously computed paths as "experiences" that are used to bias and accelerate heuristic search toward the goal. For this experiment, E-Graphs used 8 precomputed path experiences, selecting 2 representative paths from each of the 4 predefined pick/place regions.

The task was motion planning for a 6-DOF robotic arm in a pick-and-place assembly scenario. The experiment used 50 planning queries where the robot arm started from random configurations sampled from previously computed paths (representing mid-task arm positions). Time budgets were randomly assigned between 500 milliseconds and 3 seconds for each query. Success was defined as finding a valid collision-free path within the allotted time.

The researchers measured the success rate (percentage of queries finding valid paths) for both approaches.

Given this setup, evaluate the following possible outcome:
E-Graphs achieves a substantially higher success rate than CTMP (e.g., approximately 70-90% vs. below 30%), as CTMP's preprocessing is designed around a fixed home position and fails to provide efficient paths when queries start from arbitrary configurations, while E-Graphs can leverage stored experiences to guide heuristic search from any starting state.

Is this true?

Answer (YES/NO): NO